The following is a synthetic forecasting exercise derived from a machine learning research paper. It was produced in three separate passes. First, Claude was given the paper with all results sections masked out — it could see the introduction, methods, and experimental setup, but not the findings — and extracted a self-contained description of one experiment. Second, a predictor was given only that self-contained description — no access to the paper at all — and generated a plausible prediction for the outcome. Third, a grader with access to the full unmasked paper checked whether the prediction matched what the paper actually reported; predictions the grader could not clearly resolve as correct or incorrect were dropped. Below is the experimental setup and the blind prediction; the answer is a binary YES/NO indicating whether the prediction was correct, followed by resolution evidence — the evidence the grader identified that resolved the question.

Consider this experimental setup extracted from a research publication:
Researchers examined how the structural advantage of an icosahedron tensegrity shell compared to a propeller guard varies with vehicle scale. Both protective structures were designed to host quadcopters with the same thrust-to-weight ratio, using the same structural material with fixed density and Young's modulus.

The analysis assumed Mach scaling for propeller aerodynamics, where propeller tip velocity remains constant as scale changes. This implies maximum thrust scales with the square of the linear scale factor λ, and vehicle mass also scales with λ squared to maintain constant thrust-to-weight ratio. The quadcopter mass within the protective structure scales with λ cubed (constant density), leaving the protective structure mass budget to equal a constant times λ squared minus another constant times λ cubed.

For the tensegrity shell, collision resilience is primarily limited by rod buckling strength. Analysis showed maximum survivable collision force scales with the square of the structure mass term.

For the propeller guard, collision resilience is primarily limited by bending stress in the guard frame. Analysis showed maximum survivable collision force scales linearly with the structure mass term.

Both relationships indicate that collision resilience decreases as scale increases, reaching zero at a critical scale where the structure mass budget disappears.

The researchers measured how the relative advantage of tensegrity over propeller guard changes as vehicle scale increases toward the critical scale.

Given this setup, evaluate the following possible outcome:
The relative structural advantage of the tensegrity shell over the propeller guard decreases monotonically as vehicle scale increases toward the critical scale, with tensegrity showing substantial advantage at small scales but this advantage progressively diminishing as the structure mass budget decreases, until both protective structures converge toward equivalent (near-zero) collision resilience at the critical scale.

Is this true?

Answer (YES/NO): NO